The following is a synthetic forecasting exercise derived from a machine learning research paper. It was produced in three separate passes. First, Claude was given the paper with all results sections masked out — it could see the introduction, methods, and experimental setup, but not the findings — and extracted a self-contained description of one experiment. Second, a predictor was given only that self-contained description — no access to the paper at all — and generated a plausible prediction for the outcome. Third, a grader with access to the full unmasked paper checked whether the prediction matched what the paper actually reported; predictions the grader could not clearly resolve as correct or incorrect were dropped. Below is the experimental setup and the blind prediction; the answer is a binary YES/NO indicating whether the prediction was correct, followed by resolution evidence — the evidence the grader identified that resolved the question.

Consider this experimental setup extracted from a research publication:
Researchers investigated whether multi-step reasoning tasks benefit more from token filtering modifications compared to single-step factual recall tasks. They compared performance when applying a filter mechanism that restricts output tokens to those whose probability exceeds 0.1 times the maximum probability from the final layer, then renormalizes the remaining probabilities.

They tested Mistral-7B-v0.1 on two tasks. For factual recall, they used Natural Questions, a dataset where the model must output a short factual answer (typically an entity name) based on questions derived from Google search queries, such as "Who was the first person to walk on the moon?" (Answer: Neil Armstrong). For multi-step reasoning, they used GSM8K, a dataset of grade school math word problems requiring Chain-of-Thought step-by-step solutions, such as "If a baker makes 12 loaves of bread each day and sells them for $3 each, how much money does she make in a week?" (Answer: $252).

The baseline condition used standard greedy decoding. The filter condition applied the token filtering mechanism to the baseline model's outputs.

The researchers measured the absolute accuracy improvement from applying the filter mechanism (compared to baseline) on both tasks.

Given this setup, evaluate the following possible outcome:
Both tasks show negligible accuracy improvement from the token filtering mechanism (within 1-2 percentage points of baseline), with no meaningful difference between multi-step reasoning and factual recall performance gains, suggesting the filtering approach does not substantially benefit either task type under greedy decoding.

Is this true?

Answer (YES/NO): NO